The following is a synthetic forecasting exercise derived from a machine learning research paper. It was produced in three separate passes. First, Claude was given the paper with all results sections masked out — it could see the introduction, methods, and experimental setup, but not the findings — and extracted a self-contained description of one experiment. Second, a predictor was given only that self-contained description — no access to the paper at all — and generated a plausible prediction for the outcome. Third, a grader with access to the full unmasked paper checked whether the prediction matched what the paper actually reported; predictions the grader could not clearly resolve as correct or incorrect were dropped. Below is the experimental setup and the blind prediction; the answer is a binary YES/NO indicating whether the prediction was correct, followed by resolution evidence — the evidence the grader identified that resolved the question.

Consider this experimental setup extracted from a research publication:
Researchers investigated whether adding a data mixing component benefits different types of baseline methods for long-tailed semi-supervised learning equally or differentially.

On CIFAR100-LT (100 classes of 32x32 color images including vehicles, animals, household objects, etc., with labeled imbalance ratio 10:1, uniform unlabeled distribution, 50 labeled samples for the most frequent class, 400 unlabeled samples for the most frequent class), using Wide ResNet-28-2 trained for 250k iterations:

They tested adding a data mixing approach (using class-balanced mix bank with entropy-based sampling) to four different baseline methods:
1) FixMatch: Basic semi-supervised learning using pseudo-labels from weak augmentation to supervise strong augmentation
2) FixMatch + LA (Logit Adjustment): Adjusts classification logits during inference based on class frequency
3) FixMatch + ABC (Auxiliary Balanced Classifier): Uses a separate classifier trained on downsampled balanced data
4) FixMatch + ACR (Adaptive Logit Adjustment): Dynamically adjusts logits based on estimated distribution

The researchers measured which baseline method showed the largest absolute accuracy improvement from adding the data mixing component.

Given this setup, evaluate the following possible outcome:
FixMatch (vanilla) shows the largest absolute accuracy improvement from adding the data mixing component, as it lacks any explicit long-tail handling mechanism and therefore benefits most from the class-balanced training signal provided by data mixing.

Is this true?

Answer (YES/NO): YES